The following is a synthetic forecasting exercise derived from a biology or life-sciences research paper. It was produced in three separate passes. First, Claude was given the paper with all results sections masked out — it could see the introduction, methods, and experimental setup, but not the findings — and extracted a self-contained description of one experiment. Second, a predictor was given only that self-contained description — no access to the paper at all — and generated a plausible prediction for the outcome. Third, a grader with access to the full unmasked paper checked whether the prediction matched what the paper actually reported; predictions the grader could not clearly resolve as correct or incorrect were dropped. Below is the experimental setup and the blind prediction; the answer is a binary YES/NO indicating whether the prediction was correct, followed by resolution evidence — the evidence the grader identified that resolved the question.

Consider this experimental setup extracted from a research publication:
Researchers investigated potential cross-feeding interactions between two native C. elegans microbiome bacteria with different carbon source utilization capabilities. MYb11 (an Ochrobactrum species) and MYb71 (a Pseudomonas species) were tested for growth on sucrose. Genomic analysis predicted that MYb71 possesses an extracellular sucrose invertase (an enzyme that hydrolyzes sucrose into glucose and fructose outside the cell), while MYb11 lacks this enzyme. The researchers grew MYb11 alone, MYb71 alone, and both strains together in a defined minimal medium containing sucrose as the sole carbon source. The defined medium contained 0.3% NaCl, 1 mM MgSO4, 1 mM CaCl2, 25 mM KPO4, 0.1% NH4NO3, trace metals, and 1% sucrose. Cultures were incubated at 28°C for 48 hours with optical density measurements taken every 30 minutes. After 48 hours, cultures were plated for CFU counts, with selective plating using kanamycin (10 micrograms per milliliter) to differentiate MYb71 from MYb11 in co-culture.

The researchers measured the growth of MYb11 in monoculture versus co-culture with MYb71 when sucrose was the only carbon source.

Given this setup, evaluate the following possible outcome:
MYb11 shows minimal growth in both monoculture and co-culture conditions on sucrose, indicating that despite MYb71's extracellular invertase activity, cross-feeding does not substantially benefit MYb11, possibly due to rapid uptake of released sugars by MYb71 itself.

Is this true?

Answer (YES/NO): NO